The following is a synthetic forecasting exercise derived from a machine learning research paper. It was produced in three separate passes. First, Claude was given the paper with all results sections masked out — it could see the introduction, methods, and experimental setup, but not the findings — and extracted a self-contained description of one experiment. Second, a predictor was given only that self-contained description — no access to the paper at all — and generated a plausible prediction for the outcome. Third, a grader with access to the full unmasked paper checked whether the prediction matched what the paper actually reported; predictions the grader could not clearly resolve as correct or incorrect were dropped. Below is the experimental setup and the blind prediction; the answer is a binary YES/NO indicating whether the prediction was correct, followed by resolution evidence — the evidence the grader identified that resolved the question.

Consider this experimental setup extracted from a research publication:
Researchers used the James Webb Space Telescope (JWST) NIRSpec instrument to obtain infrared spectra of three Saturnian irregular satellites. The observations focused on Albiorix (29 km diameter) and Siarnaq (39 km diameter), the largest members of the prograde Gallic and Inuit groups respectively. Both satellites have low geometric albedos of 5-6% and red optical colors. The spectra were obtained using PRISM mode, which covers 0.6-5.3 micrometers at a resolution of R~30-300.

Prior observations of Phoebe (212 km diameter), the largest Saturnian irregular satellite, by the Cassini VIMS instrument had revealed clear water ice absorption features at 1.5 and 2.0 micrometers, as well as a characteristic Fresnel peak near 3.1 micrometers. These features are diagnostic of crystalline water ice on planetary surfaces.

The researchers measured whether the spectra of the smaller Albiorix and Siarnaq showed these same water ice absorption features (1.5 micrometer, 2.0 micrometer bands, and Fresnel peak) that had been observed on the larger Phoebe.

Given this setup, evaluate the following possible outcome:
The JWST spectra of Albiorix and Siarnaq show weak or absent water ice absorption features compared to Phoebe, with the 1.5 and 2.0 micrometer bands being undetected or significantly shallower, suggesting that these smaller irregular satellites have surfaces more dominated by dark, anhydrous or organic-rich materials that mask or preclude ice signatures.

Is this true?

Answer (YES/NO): YES